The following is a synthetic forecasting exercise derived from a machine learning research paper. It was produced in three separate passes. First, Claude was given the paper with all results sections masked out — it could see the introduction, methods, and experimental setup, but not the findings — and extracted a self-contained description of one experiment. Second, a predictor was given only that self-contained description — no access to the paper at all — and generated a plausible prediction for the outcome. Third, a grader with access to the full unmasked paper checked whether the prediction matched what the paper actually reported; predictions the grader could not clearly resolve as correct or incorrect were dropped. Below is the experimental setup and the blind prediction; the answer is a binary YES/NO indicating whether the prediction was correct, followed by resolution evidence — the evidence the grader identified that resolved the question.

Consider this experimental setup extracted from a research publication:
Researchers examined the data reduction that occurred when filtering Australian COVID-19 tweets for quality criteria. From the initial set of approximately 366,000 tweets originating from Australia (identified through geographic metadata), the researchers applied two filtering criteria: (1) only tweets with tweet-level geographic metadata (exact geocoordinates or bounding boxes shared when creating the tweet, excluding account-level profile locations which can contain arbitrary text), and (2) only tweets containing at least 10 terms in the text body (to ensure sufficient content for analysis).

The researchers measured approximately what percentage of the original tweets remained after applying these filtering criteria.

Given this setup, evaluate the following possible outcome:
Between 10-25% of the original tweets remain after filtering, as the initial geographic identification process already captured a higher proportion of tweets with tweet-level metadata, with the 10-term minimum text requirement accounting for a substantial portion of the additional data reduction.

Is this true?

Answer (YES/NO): NO